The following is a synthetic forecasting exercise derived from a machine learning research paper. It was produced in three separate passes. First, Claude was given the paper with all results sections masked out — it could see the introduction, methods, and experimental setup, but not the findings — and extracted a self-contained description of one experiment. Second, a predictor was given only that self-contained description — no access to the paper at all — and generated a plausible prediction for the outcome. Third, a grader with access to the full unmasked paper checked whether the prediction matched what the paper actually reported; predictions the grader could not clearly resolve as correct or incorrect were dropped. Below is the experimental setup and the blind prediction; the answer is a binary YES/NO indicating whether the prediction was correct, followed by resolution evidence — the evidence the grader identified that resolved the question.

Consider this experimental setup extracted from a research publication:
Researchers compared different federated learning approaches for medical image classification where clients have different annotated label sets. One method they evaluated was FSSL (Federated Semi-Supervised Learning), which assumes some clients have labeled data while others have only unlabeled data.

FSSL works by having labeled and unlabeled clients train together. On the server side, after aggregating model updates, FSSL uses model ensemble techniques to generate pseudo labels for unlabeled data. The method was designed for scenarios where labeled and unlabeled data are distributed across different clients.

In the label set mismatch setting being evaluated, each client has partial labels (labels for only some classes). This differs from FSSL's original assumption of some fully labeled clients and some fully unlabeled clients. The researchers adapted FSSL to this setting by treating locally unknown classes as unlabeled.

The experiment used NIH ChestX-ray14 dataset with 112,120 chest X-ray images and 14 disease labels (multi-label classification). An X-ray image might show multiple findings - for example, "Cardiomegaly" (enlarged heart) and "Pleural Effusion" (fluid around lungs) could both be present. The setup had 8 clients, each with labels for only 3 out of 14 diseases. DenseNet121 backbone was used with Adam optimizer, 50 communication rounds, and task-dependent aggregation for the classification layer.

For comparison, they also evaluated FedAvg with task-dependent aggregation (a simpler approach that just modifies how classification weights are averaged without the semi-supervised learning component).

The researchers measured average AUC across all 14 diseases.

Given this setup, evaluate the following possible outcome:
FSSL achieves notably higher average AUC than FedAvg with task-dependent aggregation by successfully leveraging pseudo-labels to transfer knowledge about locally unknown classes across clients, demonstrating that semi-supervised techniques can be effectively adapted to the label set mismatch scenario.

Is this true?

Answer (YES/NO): NO